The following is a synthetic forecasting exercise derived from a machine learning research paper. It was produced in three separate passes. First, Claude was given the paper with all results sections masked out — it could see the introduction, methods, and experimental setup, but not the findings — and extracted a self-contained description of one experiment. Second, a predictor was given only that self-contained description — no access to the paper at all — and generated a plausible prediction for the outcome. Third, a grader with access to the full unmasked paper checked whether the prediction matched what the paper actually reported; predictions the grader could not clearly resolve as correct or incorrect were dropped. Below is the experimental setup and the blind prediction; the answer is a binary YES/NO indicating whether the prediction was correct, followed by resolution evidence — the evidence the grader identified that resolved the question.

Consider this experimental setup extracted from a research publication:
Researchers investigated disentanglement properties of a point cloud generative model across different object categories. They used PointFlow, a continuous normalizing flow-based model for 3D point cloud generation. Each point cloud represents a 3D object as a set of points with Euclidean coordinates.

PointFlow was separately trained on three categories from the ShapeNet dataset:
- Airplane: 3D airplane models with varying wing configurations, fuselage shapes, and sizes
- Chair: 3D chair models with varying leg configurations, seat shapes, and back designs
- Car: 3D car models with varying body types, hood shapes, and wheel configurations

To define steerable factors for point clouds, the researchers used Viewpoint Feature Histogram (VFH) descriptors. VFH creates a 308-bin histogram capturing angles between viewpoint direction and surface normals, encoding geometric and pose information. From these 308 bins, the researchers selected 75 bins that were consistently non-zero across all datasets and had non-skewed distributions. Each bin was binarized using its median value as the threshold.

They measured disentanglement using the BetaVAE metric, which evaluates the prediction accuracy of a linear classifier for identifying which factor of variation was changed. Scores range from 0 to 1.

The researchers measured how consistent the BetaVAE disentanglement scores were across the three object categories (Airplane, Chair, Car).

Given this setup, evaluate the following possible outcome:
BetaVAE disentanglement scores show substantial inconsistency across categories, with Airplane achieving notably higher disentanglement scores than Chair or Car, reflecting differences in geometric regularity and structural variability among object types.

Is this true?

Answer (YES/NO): NO